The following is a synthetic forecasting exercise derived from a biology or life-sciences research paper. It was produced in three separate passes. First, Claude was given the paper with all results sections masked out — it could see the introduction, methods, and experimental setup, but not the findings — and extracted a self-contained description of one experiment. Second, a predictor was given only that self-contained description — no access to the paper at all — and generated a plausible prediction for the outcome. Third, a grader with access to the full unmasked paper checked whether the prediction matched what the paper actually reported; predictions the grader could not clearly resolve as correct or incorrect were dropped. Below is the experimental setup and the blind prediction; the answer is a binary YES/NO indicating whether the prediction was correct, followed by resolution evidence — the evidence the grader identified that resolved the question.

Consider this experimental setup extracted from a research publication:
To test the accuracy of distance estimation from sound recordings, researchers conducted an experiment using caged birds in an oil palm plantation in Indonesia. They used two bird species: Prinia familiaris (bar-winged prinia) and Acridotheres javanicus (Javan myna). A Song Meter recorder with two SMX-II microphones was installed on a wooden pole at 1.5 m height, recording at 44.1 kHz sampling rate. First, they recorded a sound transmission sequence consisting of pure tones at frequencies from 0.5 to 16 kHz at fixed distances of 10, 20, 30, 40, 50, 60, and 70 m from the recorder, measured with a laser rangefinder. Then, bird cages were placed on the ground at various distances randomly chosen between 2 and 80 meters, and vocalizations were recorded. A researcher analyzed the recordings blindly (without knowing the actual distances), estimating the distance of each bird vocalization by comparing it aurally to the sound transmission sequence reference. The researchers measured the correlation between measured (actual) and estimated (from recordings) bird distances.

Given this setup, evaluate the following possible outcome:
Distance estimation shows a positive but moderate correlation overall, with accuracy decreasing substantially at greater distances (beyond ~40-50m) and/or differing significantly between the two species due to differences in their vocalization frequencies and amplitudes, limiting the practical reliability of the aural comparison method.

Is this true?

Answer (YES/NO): NO